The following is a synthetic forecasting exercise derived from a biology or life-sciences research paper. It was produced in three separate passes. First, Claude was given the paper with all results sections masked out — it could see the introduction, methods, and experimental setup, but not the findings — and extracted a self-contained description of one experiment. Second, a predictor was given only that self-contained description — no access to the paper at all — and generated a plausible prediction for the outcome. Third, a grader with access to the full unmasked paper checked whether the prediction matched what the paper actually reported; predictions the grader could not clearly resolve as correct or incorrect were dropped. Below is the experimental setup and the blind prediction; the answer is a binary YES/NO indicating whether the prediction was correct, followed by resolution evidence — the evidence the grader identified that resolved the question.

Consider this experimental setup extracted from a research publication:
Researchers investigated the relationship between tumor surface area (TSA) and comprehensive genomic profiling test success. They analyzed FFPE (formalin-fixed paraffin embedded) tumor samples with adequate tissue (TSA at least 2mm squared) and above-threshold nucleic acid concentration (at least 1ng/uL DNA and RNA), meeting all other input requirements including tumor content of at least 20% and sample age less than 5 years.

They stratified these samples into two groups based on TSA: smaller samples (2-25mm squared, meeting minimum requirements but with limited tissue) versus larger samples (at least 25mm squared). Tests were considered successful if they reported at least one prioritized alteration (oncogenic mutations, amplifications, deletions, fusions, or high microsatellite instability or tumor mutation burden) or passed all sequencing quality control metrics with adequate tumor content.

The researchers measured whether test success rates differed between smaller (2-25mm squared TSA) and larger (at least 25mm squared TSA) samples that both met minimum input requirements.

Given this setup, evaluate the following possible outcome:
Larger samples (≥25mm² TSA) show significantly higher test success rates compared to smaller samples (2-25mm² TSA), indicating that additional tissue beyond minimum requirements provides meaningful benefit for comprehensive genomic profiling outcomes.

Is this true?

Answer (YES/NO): NO